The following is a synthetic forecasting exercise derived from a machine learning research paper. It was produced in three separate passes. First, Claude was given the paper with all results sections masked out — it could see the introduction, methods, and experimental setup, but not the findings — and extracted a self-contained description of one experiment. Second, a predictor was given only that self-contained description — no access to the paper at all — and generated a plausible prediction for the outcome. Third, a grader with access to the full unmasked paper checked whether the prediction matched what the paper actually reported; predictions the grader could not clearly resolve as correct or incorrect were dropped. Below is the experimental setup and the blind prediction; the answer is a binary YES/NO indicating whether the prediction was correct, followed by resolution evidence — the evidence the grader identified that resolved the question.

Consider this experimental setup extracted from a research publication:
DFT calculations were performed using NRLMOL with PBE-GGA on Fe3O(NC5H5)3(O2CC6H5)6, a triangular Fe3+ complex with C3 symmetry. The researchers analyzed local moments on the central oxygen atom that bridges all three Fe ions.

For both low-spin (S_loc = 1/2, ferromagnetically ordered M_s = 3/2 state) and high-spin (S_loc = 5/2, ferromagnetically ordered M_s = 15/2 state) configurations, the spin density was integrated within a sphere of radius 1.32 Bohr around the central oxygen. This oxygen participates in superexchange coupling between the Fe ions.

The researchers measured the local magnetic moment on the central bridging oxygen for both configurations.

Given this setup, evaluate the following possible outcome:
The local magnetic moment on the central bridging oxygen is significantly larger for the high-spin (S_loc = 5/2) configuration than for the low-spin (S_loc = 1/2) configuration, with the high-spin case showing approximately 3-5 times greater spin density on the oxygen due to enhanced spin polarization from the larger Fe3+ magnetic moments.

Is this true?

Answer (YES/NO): YES